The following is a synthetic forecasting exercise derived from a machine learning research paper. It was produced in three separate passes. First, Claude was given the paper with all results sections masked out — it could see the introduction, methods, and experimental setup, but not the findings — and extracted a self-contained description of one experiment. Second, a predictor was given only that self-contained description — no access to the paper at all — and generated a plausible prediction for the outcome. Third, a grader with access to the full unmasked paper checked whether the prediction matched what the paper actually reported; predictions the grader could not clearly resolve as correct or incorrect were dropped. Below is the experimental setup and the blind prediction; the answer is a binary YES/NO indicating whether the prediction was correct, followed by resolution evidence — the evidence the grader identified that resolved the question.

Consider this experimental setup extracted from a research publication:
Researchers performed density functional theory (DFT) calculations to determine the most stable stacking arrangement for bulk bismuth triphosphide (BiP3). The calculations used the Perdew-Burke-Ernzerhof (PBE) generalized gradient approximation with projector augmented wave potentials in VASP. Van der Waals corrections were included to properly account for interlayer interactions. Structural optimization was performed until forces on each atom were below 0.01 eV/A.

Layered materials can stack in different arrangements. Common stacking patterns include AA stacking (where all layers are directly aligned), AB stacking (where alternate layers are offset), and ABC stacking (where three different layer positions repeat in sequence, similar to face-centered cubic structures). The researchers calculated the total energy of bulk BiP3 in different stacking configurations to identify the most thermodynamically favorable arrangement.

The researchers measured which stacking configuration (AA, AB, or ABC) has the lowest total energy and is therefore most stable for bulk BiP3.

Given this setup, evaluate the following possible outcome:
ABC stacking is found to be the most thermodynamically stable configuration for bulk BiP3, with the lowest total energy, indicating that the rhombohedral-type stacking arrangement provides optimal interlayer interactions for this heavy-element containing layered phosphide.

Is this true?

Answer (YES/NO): YES